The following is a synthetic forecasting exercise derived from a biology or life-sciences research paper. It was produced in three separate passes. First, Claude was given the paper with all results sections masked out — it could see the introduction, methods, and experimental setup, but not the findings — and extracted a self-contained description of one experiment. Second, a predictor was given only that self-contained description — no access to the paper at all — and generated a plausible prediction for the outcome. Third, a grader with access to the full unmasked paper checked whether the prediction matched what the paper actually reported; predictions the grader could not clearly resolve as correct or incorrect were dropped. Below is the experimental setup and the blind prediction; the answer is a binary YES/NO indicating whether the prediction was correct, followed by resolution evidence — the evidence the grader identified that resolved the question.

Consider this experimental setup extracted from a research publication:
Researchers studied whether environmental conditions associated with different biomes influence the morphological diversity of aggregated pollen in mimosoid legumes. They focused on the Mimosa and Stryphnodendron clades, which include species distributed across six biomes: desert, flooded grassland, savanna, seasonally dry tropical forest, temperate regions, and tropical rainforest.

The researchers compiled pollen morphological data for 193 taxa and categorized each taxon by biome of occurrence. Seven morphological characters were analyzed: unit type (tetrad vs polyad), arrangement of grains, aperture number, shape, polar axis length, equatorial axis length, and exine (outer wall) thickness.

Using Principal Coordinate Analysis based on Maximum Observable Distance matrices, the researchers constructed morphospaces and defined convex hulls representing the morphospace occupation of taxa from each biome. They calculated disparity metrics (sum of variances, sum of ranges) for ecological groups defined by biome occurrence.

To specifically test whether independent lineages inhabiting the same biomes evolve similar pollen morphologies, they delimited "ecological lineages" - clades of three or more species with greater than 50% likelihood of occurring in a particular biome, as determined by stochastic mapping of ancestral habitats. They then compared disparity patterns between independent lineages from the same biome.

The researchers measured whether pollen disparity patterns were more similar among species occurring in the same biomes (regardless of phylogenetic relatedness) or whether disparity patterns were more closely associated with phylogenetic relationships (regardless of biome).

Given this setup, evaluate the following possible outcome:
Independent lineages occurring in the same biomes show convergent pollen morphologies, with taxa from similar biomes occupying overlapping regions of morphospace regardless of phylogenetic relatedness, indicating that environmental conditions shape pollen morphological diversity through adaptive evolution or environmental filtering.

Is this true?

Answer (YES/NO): NO